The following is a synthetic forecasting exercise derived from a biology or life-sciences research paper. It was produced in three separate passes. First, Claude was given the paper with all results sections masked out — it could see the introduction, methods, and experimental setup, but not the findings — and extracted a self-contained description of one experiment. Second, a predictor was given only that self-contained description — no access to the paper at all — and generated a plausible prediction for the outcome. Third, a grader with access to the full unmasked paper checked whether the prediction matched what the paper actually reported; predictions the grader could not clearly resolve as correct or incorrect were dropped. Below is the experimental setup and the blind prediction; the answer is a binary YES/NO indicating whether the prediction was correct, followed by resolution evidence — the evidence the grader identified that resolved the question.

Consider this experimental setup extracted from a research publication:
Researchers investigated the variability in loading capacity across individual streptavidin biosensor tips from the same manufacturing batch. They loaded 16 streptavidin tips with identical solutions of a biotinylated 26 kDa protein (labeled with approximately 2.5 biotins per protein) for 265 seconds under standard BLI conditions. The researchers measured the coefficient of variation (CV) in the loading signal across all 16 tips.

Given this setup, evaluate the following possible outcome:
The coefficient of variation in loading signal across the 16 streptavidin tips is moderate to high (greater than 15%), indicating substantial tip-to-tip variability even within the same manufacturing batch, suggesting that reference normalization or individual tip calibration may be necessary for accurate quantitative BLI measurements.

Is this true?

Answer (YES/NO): NO